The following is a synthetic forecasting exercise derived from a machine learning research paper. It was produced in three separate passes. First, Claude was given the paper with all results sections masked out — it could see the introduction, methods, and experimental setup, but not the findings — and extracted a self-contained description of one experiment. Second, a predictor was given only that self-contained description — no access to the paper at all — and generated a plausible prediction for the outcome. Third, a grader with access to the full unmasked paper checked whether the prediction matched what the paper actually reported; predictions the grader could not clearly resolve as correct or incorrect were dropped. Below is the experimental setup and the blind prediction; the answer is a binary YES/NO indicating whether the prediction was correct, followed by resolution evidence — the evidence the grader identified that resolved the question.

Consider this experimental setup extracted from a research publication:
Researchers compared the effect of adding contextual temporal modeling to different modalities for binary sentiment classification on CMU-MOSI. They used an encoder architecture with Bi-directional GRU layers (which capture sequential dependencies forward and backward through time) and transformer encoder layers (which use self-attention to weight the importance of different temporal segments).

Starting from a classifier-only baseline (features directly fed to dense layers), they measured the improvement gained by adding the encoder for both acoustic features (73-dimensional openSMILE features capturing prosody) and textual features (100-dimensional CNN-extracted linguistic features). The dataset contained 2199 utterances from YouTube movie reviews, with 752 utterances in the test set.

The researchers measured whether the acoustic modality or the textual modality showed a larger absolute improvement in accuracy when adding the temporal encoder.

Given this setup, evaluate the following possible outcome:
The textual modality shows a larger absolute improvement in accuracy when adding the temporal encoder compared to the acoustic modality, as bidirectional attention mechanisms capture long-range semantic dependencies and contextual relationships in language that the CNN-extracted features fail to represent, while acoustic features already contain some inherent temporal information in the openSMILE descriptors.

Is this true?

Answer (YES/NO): NO